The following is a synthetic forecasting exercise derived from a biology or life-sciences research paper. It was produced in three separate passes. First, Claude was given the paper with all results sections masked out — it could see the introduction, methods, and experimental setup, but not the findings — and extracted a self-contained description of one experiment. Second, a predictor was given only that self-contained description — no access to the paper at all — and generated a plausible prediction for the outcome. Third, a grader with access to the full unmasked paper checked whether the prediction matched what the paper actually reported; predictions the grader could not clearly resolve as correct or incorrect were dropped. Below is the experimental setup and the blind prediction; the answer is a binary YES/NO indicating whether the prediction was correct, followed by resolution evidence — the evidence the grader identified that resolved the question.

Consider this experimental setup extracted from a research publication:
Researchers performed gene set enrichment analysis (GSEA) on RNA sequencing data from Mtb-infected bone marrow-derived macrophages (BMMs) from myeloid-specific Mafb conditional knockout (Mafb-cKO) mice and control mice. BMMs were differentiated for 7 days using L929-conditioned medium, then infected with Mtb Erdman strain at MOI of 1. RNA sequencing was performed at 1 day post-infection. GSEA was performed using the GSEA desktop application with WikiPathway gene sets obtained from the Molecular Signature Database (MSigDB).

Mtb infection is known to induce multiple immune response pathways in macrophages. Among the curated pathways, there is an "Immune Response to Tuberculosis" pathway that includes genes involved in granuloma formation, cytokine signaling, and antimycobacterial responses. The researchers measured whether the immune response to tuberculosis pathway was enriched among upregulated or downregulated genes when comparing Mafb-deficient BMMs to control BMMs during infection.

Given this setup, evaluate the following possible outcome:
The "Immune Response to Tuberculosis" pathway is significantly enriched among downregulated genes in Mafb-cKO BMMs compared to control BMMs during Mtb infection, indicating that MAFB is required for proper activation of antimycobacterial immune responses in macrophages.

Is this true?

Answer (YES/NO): YES